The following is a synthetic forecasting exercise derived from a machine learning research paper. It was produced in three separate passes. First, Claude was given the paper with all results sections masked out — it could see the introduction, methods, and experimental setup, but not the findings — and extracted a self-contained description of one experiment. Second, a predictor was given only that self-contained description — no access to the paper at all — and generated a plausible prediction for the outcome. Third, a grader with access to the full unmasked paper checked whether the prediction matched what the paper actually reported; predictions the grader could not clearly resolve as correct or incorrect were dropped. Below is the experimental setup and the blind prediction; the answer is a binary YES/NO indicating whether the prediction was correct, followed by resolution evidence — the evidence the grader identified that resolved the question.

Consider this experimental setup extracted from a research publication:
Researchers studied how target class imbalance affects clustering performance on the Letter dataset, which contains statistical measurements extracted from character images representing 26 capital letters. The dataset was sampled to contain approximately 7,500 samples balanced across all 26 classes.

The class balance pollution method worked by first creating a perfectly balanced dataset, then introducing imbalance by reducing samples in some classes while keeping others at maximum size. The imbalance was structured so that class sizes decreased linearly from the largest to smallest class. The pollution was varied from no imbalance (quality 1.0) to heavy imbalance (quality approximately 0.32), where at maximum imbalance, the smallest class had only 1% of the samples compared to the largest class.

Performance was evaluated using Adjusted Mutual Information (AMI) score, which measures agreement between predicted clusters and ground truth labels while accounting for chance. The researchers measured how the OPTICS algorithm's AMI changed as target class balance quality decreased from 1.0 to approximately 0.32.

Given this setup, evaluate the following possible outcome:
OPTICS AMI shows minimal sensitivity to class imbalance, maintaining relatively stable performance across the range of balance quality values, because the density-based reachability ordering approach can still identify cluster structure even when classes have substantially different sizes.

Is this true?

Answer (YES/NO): NO